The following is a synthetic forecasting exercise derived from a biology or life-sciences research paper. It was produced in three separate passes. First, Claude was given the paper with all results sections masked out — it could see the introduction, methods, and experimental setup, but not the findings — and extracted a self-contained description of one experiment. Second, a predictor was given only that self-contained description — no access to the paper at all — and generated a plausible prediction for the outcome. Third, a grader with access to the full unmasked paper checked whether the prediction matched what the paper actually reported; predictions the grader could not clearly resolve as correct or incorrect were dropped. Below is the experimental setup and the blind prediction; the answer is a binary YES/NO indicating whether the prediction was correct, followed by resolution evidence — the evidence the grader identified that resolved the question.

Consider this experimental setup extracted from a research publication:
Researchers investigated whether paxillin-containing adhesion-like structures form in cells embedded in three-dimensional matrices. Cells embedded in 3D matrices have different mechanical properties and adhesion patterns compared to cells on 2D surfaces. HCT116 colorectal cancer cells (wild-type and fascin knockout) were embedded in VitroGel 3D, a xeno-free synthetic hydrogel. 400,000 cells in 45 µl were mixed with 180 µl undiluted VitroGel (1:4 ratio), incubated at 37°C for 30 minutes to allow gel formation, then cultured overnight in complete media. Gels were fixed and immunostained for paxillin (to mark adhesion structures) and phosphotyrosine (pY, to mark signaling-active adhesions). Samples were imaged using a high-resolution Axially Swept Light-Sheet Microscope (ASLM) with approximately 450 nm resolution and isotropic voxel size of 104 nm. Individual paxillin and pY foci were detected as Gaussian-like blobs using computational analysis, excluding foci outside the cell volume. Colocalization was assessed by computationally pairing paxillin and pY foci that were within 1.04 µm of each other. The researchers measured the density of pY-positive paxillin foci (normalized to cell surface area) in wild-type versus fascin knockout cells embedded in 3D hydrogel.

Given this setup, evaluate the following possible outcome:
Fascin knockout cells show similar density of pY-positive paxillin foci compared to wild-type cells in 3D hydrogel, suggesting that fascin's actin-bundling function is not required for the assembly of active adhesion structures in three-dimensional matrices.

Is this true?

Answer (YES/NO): NO